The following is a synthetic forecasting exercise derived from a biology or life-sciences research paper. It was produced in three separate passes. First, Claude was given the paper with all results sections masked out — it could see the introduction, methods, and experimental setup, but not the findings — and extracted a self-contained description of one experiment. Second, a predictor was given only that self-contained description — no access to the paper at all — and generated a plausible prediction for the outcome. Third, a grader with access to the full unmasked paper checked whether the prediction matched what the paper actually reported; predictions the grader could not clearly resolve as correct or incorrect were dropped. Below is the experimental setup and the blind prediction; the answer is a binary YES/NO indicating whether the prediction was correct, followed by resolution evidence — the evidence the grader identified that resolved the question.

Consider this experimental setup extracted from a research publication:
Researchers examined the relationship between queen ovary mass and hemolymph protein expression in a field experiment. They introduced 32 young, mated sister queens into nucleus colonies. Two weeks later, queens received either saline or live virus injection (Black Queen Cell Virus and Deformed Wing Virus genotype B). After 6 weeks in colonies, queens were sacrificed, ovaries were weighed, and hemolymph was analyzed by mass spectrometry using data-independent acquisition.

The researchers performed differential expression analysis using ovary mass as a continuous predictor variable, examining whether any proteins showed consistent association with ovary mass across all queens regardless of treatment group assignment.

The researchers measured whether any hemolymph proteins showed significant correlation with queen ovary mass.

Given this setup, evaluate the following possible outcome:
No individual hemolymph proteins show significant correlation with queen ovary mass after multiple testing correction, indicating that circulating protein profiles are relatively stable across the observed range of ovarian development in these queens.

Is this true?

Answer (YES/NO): NO